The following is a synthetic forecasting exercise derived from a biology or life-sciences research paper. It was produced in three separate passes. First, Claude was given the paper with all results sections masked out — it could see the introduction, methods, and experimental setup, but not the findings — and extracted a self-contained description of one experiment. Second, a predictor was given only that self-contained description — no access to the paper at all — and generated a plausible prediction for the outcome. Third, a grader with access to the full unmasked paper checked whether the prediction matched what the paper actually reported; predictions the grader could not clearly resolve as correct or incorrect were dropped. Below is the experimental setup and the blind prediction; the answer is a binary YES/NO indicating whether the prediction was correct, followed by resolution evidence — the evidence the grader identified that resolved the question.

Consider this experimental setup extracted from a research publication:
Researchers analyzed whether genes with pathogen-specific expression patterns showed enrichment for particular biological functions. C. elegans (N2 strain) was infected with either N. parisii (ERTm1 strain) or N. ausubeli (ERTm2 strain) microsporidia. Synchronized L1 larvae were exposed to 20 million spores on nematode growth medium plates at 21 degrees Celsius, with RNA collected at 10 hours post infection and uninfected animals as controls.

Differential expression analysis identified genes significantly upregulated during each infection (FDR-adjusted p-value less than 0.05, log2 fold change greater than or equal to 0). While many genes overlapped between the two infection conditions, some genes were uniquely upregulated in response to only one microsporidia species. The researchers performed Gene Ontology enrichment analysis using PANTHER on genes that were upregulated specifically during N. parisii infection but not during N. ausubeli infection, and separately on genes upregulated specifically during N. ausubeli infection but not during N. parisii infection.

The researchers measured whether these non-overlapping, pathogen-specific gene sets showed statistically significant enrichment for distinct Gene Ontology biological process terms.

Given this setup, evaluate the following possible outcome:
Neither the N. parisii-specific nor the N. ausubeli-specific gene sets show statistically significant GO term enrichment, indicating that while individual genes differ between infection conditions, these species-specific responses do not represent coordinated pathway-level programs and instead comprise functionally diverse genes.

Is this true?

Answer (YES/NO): YES